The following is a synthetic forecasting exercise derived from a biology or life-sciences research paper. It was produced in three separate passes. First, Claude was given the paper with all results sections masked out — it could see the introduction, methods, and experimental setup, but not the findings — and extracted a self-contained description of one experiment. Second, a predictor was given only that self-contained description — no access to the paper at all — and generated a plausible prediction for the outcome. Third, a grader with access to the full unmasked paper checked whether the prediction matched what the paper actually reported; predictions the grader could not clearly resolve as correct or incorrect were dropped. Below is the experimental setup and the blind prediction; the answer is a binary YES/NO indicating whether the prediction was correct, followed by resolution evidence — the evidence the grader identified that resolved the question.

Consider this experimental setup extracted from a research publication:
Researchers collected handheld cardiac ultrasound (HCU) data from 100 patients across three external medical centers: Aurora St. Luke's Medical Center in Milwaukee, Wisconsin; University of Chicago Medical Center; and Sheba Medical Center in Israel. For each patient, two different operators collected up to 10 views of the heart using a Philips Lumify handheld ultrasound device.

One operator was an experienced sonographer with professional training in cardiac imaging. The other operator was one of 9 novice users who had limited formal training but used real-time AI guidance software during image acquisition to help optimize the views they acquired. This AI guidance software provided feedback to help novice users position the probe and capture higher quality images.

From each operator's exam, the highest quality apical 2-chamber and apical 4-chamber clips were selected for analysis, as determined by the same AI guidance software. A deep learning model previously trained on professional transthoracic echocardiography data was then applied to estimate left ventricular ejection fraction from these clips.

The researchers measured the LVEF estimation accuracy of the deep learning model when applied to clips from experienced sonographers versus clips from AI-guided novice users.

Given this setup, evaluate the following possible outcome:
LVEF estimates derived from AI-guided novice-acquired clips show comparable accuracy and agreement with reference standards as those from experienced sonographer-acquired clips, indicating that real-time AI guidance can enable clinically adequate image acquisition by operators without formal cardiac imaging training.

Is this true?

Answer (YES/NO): YES